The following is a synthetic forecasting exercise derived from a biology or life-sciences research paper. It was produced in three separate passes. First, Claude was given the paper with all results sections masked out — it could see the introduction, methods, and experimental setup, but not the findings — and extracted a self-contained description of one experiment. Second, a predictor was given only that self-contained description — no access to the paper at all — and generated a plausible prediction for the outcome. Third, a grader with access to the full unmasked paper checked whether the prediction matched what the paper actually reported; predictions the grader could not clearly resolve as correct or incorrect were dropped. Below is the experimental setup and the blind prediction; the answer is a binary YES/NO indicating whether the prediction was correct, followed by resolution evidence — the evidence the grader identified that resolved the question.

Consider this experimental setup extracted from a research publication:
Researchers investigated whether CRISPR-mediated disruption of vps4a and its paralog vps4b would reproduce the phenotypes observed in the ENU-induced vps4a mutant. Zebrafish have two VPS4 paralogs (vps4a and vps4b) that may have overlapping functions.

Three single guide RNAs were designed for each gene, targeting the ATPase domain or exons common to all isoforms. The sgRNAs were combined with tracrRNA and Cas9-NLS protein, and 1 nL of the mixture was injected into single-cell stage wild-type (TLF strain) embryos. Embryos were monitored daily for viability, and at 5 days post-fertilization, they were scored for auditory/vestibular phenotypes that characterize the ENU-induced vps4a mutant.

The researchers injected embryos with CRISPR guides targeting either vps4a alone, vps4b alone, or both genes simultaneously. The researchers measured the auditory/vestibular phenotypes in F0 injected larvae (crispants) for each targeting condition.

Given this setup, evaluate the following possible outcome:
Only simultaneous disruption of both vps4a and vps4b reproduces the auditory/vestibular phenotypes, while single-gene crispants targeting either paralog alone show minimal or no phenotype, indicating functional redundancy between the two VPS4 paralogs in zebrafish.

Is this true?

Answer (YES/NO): NO